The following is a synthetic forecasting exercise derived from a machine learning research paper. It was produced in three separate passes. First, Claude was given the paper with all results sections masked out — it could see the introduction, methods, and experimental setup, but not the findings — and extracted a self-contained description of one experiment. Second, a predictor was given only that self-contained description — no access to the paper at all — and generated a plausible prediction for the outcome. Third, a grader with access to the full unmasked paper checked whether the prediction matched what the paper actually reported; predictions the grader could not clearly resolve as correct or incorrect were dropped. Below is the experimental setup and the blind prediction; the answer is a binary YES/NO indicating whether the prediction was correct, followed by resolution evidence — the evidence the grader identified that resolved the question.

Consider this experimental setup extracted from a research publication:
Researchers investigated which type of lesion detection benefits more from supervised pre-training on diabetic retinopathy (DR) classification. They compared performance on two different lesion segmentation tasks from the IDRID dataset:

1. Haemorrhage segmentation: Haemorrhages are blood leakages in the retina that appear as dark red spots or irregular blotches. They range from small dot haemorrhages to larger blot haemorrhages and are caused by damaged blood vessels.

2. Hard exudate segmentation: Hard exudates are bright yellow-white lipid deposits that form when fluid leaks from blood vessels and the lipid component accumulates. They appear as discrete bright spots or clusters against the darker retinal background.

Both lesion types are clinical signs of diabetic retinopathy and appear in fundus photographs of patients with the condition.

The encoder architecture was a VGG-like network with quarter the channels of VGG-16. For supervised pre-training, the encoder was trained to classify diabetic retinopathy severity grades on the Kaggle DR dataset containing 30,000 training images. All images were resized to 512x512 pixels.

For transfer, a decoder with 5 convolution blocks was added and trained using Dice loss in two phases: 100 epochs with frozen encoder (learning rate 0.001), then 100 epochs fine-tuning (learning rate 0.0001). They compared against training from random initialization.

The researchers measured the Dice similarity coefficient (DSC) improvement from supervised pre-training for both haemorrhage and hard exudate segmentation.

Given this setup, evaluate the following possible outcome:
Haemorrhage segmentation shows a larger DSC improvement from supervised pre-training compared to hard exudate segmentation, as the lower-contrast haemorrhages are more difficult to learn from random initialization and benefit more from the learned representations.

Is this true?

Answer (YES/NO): YES